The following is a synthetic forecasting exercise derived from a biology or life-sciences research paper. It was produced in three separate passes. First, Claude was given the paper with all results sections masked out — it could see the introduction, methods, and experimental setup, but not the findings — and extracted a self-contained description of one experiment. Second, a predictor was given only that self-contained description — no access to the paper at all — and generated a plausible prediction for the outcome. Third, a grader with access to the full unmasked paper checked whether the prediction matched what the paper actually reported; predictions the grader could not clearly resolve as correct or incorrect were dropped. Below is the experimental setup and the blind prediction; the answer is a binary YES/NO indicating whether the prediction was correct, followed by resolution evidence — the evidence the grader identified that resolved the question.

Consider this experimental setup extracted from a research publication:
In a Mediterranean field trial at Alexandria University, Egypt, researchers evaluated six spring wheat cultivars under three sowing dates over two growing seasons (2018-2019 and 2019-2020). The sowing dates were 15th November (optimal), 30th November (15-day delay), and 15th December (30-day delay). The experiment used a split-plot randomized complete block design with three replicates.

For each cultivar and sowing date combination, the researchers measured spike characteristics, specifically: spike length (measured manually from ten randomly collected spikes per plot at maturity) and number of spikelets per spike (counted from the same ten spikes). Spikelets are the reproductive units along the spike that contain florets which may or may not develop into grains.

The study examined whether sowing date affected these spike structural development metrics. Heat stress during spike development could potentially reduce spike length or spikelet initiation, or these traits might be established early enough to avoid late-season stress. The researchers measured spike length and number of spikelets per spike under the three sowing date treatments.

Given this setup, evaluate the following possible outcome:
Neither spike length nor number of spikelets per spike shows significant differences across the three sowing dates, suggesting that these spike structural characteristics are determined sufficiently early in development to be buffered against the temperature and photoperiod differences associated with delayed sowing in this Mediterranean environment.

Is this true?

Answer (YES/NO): NO